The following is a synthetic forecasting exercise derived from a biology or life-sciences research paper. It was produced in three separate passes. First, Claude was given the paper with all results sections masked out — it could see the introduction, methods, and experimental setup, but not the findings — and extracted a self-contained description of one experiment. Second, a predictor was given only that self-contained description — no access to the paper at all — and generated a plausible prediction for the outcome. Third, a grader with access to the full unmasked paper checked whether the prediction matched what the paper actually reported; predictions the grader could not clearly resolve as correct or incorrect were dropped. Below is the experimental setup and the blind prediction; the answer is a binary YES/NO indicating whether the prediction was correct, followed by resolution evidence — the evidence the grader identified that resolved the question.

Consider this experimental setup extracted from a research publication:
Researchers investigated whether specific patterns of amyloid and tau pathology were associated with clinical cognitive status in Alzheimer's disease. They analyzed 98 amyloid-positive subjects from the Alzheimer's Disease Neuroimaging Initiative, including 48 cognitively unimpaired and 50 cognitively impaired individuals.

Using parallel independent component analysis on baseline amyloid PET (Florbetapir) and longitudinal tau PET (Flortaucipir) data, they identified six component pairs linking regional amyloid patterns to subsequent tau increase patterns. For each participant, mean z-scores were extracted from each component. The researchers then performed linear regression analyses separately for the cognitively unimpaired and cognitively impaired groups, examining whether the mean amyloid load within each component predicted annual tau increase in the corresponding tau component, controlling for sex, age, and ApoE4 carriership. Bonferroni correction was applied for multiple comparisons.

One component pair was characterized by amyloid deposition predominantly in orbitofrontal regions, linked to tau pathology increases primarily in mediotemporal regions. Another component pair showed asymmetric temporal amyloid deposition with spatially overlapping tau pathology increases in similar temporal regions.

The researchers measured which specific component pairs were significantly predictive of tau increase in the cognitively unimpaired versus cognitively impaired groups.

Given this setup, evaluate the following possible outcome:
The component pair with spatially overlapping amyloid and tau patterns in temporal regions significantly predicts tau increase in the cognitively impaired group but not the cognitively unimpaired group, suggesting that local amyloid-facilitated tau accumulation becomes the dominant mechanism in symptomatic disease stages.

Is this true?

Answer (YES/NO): YES